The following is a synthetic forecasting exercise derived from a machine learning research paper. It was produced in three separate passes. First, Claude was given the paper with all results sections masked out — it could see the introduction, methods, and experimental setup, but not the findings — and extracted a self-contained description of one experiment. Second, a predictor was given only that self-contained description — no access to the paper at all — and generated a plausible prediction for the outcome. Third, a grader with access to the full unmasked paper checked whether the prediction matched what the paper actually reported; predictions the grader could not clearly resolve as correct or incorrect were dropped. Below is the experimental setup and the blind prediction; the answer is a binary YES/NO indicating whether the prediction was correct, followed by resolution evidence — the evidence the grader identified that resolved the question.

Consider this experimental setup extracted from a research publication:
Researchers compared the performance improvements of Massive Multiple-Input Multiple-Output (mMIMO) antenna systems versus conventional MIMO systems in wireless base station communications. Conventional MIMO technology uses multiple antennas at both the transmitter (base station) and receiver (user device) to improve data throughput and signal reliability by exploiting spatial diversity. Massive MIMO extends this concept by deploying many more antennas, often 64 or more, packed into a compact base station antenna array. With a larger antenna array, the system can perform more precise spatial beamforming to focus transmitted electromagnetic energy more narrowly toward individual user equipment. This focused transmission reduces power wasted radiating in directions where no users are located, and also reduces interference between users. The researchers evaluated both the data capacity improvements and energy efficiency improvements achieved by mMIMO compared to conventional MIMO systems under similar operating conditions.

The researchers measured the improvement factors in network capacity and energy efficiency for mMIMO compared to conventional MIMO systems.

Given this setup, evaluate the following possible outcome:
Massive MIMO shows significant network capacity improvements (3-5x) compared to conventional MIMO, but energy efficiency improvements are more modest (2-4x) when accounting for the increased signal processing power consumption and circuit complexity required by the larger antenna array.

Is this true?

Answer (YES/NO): NO